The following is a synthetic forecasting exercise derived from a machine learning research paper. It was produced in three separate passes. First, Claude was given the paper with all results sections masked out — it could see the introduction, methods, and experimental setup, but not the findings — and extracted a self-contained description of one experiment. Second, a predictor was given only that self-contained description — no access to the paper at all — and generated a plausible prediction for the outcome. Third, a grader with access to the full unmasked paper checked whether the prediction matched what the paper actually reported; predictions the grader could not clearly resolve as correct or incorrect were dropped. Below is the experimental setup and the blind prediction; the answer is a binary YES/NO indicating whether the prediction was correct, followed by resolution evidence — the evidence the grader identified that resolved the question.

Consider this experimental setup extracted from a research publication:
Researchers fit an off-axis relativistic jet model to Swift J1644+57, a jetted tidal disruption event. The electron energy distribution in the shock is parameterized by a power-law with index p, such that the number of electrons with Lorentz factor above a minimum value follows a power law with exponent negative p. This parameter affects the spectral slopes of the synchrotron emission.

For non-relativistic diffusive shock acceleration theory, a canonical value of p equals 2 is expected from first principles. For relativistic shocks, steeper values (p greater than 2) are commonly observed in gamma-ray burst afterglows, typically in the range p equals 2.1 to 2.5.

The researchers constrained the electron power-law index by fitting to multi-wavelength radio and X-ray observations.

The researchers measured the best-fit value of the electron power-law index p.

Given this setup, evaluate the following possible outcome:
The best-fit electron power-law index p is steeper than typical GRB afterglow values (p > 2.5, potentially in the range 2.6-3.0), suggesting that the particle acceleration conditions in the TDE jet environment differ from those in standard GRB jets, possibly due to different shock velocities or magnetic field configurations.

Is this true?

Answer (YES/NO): NO